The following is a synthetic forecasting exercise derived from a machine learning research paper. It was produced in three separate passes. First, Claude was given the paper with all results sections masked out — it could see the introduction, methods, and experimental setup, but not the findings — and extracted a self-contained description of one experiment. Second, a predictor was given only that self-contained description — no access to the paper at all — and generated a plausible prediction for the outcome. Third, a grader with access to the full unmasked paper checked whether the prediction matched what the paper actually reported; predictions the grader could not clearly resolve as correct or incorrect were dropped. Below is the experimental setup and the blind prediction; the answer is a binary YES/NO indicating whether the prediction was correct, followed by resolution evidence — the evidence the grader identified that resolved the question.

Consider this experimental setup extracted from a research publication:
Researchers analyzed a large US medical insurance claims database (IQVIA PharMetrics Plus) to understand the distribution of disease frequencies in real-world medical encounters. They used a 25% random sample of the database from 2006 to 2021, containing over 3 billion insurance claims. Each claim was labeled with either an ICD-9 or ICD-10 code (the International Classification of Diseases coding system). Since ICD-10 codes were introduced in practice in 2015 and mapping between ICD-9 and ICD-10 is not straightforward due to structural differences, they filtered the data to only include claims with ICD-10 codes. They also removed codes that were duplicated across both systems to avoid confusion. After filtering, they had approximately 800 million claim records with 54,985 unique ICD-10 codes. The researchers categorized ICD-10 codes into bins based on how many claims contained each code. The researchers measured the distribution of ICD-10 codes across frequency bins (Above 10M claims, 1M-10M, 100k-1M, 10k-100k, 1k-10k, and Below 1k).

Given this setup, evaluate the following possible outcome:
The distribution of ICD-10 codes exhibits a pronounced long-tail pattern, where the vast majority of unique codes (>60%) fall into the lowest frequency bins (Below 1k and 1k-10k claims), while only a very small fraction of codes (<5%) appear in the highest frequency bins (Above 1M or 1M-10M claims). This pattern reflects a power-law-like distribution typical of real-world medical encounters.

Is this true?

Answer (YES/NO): YES